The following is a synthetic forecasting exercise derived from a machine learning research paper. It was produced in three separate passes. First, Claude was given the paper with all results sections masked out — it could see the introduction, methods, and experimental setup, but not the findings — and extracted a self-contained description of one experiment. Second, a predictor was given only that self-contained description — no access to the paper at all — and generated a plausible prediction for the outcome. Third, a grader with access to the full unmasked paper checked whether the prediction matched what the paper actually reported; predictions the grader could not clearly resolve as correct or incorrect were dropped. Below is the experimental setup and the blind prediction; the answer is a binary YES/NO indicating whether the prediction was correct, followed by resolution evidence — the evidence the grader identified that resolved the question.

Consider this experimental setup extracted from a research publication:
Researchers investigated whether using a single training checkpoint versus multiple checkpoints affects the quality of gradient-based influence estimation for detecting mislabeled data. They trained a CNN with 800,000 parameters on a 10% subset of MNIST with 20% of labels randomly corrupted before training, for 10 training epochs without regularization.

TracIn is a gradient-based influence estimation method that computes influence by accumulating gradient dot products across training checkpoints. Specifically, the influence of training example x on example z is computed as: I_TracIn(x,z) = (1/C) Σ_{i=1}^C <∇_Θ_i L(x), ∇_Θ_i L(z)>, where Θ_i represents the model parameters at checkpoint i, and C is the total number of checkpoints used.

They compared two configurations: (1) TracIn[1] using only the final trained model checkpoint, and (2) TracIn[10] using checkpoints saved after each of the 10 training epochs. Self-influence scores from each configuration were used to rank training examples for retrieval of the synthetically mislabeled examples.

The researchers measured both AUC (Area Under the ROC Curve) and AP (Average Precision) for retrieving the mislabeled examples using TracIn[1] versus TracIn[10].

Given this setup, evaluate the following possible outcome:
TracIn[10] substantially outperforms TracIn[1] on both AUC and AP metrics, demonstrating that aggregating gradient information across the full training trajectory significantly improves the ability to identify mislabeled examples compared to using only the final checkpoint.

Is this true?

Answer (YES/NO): YES